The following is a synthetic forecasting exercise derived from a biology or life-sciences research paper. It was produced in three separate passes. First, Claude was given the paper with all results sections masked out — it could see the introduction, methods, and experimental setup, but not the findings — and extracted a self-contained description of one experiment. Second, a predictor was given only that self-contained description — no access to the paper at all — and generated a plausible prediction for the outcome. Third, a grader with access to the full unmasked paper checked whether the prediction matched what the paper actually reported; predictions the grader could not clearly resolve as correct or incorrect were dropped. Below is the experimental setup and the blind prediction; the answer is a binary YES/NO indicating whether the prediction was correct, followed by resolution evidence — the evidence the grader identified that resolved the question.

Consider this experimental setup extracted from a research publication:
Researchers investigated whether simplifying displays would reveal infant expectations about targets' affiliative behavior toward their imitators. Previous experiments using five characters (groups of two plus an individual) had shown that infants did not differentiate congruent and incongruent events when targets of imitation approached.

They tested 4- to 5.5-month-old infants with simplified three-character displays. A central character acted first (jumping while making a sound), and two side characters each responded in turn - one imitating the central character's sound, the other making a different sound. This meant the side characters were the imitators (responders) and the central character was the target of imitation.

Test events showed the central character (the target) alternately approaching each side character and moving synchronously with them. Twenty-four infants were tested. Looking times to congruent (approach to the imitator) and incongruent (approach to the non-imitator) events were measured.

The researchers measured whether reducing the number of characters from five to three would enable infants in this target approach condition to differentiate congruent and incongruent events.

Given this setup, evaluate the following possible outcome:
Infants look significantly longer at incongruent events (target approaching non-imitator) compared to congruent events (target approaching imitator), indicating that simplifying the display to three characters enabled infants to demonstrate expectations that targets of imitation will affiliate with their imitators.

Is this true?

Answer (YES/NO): NO